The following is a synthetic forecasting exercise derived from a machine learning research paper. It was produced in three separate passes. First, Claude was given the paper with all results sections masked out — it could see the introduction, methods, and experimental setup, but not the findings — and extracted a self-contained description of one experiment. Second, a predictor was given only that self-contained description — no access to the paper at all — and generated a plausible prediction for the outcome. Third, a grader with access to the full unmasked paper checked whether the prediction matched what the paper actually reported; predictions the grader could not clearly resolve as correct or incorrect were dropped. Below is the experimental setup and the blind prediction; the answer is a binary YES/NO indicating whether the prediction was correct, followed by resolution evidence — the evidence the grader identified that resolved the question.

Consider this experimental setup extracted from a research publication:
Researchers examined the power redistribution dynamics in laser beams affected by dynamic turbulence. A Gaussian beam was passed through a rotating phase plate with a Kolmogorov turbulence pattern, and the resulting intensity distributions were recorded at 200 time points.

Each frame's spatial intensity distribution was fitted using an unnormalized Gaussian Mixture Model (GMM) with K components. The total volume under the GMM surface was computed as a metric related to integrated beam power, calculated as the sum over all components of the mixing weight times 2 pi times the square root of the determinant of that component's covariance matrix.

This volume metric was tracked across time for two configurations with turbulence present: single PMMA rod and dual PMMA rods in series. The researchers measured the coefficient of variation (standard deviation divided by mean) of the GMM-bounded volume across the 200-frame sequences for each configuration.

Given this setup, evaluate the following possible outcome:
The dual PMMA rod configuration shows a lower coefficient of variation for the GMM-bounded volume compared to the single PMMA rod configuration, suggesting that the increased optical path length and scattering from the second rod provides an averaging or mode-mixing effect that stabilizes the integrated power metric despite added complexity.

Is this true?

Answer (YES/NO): YES